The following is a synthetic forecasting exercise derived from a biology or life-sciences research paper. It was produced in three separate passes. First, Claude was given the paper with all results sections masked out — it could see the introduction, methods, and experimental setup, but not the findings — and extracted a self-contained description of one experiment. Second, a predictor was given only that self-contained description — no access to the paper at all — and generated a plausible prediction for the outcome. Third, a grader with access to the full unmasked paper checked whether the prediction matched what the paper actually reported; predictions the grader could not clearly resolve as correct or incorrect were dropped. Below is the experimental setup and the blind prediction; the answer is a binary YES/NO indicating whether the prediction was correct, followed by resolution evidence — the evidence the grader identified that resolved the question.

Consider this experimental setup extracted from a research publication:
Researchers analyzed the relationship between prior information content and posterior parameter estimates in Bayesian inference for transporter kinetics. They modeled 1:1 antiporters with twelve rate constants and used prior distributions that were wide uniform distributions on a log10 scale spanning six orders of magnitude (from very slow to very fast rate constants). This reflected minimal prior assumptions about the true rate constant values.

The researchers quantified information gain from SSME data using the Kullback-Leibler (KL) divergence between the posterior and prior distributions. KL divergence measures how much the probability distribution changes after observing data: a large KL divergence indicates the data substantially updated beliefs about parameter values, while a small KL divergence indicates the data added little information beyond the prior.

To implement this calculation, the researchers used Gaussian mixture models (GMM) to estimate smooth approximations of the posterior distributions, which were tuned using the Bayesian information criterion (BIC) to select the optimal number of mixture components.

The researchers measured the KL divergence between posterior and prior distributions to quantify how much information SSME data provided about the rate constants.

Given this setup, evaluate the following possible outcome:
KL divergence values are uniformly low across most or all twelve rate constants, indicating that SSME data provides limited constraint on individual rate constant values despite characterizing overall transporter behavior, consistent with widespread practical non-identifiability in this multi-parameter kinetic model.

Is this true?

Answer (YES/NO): NO